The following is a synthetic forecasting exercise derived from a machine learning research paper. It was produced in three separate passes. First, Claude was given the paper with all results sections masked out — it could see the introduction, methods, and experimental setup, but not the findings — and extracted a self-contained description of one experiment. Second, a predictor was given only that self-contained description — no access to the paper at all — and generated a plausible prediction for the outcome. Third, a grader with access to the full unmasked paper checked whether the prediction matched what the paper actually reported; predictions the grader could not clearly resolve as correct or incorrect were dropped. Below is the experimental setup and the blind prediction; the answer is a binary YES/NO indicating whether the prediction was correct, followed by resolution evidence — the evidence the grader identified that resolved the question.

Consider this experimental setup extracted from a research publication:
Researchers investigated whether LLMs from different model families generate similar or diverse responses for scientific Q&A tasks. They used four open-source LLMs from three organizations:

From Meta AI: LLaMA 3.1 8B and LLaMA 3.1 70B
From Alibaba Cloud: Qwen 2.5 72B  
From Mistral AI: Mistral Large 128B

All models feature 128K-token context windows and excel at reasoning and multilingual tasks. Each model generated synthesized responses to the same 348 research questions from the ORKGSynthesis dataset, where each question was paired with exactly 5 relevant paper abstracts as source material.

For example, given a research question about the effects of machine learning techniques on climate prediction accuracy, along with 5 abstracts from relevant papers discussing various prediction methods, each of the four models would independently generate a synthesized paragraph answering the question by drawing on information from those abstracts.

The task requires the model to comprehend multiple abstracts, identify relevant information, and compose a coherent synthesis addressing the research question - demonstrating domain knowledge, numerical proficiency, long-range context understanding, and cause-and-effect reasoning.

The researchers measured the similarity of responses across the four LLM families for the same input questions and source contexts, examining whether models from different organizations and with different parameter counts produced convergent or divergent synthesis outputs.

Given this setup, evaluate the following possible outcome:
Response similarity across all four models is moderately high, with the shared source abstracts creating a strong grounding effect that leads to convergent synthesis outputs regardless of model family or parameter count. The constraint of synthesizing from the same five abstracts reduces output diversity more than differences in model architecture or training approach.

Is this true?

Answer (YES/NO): NO